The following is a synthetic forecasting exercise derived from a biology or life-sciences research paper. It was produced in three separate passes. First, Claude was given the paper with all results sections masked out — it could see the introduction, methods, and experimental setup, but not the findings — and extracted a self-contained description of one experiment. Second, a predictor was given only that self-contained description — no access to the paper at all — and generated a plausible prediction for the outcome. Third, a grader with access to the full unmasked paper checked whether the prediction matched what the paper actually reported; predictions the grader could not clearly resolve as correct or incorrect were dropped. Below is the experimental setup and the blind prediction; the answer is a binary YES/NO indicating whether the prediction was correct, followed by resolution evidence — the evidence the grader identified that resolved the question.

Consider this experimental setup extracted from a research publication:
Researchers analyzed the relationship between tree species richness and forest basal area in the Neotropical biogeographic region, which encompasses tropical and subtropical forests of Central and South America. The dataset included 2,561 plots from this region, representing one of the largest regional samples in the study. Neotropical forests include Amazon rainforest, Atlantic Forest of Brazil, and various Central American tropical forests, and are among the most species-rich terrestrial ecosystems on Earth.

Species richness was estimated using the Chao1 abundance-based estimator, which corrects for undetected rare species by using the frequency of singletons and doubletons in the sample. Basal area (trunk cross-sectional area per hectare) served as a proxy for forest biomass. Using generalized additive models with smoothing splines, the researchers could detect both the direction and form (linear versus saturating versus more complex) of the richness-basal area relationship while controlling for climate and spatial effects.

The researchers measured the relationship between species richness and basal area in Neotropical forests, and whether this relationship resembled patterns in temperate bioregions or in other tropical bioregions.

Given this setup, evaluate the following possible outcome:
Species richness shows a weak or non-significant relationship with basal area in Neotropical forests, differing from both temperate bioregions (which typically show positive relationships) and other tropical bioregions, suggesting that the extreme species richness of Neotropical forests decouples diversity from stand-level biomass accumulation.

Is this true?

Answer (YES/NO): NO